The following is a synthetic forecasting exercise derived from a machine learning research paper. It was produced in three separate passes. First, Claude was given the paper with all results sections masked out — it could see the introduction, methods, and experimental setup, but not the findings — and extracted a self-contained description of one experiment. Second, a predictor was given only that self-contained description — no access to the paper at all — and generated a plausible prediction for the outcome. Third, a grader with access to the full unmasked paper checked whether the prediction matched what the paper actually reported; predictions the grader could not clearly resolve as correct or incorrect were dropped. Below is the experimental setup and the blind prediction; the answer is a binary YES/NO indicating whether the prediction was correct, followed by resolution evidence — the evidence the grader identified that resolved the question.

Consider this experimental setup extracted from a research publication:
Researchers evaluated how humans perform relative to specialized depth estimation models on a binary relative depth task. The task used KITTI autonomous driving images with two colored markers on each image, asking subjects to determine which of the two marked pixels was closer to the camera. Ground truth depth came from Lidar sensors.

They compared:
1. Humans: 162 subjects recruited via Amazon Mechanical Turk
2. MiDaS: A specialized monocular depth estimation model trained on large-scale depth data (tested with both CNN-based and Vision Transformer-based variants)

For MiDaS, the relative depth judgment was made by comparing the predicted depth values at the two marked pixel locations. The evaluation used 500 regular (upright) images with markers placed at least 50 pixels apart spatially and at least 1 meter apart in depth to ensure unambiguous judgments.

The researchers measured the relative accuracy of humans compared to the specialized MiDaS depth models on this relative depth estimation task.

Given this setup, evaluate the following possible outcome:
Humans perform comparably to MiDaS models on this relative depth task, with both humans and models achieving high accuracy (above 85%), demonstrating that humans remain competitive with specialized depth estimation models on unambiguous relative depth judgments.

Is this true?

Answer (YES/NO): NO